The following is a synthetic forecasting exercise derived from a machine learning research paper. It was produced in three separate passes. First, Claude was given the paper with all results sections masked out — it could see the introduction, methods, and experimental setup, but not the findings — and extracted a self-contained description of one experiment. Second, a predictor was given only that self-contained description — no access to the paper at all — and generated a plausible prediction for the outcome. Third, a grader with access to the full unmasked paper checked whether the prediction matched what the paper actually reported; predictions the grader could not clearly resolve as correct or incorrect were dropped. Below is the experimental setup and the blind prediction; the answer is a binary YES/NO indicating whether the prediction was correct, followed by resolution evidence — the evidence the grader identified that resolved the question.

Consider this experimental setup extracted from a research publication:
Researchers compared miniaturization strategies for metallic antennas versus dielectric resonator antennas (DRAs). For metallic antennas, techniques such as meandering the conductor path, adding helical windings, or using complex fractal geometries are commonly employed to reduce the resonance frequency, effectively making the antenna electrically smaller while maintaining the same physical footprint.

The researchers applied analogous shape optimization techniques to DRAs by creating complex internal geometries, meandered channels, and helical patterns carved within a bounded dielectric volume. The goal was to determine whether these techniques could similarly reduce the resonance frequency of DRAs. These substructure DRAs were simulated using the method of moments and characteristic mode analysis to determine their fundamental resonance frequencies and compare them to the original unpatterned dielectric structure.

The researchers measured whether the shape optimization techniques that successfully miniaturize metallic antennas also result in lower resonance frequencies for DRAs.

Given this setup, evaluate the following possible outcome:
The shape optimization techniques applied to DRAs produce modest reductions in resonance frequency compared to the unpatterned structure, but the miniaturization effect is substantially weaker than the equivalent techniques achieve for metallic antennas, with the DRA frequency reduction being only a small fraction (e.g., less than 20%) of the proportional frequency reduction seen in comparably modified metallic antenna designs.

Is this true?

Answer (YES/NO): NO